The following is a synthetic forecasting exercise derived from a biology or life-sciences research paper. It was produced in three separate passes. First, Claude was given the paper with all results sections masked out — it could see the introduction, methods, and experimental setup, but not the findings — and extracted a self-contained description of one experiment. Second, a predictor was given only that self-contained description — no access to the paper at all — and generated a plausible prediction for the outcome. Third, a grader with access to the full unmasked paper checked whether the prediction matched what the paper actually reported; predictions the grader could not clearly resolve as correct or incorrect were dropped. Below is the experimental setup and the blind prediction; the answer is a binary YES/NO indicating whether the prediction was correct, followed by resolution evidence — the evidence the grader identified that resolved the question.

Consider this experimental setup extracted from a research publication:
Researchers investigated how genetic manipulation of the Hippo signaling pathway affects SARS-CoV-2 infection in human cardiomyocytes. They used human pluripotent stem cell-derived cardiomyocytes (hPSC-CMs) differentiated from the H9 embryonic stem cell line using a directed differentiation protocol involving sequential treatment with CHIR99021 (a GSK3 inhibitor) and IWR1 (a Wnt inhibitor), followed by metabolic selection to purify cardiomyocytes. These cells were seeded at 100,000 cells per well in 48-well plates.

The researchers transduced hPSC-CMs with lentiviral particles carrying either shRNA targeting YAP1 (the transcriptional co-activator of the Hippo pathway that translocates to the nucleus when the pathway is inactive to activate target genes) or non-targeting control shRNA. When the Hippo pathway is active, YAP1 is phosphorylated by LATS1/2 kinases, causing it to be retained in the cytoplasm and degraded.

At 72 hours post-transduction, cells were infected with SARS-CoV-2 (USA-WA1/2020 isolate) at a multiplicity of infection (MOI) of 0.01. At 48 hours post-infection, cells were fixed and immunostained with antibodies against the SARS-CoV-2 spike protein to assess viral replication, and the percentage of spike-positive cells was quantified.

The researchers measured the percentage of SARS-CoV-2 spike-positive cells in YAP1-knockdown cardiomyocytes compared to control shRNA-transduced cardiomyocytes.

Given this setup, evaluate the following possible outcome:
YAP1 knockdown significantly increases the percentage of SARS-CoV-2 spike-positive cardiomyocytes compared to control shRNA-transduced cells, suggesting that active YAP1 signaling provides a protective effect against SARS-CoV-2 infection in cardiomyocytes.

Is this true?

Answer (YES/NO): NO